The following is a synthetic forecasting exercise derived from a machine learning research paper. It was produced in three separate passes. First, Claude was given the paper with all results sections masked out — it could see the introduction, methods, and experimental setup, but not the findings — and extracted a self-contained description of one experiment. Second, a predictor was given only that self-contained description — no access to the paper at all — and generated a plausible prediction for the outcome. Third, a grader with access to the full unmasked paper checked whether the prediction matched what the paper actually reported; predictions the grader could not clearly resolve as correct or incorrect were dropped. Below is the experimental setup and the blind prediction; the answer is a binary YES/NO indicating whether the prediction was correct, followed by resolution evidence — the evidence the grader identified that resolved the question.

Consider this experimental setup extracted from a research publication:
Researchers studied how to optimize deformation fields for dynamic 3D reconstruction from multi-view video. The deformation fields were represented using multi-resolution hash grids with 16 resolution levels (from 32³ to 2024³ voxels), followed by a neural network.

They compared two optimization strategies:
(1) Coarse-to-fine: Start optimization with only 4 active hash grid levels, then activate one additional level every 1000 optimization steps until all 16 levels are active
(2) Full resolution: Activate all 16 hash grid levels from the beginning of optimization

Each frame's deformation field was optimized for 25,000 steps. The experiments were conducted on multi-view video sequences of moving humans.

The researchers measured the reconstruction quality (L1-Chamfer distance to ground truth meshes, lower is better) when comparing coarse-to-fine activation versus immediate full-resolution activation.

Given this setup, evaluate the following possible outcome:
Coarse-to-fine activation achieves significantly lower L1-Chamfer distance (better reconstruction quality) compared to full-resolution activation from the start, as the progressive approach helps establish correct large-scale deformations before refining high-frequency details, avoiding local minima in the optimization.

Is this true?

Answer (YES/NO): YES